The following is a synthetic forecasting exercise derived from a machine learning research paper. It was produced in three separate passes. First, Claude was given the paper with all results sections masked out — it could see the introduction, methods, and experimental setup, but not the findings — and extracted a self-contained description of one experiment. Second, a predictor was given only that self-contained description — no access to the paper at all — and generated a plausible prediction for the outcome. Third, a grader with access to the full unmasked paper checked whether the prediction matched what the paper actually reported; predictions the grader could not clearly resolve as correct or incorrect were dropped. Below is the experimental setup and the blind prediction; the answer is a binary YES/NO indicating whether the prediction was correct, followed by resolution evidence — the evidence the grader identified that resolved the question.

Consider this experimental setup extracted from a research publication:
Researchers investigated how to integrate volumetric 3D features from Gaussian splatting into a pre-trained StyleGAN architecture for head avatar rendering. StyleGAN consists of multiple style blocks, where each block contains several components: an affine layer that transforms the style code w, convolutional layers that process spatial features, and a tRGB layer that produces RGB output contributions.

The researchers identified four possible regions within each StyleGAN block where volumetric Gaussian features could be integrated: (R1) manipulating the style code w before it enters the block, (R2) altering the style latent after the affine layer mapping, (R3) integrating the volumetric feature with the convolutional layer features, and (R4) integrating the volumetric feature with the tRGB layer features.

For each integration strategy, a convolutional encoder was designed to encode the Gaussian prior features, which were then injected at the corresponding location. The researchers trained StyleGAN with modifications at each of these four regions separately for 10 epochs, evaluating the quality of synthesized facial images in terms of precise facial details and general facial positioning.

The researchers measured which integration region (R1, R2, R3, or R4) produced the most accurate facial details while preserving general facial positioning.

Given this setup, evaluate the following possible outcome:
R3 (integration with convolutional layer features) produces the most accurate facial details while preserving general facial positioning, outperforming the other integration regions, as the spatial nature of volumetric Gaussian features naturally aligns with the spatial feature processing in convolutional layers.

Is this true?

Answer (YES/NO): YES